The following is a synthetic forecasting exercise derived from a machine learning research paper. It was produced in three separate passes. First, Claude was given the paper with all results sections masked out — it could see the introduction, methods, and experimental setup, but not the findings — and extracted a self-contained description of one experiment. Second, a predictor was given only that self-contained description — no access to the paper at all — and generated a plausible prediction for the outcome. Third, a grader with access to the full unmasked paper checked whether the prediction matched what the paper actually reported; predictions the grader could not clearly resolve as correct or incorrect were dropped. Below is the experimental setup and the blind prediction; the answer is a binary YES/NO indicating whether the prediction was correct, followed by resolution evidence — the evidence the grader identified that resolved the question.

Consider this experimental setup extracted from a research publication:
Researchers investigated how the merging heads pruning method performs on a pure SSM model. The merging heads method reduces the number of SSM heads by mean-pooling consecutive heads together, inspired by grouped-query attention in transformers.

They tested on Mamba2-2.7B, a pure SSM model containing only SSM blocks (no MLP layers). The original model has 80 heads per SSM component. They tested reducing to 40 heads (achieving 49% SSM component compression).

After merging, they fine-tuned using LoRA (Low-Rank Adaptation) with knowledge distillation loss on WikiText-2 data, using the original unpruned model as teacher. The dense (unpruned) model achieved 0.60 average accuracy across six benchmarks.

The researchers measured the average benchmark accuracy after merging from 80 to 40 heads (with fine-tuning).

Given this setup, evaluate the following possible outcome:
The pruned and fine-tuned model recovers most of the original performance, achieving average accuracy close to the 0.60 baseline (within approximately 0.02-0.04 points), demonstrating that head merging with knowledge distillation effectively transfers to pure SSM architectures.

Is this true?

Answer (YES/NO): NO